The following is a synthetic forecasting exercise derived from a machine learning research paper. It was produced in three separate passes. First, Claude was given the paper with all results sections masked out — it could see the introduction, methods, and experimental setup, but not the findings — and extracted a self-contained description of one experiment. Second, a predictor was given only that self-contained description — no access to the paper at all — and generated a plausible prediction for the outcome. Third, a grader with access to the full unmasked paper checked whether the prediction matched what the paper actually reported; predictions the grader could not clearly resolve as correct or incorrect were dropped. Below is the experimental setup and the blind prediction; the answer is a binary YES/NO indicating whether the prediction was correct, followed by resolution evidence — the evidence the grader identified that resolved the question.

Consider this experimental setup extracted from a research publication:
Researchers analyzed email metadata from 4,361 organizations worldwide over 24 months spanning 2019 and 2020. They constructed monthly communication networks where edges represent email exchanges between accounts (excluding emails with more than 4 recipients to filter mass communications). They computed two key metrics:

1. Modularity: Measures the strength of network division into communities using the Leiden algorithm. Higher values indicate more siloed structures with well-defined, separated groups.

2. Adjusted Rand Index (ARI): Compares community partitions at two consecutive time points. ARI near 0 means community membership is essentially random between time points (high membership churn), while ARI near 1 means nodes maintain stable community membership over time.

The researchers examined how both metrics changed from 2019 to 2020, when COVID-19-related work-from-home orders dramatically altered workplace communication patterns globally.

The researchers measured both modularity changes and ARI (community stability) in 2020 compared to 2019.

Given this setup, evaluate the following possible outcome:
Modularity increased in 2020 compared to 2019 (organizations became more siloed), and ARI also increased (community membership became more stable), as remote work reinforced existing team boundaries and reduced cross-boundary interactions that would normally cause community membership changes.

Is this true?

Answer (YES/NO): NO